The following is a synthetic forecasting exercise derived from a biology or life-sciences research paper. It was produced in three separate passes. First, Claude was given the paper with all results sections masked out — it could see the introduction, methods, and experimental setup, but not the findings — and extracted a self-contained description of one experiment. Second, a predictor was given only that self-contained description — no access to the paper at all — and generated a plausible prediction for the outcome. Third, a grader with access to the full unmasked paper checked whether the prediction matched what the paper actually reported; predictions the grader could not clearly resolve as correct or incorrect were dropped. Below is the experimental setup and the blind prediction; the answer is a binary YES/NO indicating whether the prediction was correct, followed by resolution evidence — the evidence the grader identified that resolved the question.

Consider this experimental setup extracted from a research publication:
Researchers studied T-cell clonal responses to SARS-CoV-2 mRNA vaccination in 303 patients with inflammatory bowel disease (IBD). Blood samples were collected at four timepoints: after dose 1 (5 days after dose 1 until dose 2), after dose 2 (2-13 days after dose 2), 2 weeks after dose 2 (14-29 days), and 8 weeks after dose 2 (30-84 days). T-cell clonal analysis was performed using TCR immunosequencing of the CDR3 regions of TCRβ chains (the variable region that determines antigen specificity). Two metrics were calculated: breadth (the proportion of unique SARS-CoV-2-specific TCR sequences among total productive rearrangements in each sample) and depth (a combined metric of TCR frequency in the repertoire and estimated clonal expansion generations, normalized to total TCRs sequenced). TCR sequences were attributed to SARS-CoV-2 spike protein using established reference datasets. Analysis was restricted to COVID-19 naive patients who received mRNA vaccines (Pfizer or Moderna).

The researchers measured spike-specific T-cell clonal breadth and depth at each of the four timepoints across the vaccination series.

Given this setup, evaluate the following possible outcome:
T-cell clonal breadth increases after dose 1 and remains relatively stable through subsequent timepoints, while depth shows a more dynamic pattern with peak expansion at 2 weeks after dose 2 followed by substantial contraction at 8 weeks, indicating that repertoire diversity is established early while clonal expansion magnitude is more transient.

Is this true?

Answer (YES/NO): NO